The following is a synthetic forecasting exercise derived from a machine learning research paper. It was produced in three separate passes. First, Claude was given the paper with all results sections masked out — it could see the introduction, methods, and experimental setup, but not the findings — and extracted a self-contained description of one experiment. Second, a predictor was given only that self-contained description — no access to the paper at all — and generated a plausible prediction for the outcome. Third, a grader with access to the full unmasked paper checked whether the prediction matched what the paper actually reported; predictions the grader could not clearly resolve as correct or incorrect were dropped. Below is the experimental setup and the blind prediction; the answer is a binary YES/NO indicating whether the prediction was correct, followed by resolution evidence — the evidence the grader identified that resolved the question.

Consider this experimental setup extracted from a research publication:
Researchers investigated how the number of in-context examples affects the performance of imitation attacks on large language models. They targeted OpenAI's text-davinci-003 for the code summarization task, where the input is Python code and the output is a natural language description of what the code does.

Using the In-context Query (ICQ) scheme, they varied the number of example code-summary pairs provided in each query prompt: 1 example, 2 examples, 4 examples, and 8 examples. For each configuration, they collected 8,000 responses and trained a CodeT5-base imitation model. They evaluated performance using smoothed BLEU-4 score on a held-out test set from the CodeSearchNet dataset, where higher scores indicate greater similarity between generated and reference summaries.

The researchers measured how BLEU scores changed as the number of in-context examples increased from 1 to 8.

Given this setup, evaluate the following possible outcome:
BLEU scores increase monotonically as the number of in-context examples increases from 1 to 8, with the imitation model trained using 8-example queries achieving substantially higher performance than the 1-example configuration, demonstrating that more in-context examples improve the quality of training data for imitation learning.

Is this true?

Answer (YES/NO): NO